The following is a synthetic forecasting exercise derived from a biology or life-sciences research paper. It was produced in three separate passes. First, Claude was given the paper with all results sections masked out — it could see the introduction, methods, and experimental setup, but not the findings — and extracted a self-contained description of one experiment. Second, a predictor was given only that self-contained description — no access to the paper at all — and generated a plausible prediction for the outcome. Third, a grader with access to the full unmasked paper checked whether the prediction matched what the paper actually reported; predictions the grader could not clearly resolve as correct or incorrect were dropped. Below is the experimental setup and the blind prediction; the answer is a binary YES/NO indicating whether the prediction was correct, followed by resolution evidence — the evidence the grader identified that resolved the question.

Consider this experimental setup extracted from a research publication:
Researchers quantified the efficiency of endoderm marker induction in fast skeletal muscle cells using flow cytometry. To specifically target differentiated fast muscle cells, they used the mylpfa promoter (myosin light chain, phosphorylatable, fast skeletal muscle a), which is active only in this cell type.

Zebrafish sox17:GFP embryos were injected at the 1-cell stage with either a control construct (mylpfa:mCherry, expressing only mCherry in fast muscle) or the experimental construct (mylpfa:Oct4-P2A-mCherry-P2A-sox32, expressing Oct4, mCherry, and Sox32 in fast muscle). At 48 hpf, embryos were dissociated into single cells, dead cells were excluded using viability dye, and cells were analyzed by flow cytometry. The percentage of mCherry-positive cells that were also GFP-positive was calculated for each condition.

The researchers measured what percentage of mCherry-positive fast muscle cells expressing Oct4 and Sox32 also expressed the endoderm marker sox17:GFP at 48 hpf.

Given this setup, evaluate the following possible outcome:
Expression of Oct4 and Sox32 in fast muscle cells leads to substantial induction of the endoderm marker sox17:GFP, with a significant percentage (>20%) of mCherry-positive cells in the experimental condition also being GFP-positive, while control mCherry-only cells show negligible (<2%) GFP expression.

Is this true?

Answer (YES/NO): YES